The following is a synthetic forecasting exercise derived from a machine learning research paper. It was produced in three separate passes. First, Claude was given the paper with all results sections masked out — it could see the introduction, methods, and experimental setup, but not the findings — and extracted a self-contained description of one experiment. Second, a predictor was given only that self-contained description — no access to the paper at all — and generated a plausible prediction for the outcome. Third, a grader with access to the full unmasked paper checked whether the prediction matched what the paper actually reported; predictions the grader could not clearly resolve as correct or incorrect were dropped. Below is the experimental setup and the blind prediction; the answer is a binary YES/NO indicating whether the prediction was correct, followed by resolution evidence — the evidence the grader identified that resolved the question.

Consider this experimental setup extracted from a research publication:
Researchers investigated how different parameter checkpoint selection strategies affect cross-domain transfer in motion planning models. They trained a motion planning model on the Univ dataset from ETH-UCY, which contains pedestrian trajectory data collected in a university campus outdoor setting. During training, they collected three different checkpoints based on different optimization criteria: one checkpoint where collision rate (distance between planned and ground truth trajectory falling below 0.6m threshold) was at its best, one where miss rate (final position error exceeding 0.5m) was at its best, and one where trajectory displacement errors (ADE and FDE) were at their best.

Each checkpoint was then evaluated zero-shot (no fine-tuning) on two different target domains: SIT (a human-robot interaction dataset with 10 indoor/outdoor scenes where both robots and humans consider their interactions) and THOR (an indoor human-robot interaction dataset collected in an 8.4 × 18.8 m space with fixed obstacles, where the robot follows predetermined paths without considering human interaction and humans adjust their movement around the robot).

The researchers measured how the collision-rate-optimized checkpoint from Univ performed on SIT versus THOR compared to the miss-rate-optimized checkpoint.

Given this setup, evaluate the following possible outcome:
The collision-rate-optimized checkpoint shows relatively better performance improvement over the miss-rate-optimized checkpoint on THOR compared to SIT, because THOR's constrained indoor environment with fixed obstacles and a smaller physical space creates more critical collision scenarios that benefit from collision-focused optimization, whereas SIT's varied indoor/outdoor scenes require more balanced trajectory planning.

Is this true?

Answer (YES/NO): YES